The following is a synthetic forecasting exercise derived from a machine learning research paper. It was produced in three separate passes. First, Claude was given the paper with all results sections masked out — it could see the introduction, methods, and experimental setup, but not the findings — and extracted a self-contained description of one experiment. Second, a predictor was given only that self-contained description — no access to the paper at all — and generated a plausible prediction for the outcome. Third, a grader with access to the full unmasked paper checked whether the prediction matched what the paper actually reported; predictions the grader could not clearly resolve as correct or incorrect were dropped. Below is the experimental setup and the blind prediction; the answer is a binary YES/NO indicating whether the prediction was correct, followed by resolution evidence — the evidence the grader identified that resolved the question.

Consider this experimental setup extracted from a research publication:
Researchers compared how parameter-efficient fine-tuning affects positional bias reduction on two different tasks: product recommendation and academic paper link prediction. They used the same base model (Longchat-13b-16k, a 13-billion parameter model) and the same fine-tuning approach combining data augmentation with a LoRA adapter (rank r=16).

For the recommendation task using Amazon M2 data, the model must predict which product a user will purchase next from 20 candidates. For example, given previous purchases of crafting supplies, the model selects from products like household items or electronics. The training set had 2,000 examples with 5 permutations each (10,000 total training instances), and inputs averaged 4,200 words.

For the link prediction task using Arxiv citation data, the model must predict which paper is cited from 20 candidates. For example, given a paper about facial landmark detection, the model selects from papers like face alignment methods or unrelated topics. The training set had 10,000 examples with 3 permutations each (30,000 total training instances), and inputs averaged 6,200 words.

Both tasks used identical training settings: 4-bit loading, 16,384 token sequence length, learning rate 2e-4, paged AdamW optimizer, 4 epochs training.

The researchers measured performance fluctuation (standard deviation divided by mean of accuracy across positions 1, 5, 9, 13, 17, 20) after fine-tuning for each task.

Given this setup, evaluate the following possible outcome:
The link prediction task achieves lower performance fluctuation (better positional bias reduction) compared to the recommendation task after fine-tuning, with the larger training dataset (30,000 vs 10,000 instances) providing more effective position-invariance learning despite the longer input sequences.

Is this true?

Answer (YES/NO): YES